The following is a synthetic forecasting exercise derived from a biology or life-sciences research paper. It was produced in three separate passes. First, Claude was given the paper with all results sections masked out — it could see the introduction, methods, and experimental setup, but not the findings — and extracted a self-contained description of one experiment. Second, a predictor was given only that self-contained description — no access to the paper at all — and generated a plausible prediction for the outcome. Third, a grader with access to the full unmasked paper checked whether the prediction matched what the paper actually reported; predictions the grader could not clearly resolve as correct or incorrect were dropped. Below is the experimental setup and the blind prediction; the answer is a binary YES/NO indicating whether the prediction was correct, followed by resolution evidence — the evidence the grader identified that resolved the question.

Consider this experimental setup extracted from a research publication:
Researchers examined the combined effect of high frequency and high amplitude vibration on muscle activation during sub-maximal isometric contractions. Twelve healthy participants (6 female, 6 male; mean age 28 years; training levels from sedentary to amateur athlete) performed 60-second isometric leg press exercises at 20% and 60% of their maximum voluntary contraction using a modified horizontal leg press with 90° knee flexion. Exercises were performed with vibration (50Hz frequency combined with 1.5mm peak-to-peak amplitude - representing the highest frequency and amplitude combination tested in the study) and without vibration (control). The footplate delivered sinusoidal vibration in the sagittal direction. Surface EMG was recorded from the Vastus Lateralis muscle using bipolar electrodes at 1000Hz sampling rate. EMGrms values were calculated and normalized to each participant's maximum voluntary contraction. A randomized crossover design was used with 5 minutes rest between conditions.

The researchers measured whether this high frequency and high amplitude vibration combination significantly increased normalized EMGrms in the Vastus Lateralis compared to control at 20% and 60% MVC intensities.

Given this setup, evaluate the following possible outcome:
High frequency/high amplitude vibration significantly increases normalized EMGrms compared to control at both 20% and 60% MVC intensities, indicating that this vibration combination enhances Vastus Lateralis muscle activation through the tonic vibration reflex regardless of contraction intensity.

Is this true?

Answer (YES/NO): NO